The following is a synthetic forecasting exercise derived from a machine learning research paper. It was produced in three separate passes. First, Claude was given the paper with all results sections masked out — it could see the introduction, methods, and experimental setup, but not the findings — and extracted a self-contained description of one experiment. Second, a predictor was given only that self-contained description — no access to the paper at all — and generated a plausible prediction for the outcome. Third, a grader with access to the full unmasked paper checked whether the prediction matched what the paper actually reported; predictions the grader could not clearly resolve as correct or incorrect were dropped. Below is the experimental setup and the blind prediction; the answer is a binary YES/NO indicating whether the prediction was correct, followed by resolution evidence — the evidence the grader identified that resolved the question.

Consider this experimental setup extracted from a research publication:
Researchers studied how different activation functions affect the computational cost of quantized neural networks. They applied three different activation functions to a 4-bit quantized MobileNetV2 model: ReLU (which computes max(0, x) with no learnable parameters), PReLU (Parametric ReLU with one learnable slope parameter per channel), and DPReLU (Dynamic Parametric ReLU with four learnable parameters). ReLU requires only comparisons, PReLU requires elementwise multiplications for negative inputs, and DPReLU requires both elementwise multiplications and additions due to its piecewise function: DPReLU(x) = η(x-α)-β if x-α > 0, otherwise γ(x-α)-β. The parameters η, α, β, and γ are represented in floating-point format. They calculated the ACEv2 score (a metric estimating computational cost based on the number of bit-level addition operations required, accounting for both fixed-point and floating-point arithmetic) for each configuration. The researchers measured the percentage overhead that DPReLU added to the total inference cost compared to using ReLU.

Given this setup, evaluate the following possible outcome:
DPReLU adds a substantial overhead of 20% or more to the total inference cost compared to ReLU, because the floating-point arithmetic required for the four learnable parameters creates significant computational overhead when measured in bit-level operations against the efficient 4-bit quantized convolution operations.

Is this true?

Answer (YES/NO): YES